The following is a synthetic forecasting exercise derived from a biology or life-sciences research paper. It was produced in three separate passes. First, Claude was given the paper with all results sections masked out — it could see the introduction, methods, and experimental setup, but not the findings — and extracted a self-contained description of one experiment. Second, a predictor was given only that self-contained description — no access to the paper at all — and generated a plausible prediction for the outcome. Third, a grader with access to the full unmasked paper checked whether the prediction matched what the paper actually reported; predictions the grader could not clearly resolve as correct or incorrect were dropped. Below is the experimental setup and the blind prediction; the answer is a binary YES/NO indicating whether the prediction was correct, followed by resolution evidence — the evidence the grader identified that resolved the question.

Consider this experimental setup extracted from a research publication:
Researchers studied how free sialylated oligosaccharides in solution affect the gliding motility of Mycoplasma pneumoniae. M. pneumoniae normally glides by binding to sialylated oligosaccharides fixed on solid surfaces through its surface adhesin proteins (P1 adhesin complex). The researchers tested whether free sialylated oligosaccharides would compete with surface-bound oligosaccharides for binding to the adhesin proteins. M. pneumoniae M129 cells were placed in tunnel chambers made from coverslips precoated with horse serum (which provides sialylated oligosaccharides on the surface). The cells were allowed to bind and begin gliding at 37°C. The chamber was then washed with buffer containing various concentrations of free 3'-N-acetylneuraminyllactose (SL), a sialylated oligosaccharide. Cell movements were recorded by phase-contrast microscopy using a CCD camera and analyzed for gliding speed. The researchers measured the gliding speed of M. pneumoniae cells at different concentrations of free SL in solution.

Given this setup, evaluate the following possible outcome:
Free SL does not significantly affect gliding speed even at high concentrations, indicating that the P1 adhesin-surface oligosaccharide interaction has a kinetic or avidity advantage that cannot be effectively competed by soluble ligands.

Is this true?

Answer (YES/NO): NO